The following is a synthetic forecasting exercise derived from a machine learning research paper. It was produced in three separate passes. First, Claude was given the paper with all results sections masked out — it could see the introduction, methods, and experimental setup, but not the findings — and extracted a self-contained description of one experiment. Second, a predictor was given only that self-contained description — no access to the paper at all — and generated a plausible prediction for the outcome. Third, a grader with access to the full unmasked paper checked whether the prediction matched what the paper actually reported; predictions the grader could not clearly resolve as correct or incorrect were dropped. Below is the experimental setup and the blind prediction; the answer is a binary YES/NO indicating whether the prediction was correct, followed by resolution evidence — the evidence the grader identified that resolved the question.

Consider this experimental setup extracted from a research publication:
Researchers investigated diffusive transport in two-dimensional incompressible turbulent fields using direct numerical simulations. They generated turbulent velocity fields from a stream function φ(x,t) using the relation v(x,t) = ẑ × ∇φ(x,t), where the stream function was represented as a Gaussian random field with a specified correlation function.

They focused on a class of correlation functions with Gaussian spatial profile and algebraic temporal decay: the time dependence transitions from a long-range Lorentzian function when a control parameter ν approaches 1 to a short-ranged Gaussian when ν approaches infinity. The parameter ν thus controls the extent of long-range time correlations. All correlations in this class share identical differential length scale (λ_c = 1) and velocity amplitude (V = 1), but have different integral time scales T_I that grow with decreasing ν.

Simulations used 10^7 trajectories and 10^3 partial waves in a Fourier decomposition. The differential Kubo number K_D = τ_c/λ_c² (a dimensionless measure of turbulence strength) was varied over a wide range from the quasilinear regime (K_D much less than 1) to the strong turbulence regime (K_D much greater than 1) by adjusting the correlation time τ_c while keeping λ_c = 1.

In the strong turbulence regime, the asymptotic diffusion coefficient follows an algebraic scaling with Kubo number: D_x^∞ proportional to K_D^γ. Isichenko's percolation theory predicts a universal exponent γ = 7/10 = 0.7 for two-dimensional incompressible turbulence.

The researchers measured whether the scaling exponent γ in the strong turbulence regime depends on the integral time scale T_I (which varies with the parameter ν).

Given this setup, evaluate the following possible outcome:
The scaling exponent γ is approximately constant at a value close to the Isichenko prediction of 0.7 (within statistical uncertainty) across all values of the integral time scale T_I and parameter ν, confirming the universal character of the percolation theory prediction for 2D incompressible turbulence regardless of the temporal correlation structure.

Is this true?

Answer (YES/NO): YES